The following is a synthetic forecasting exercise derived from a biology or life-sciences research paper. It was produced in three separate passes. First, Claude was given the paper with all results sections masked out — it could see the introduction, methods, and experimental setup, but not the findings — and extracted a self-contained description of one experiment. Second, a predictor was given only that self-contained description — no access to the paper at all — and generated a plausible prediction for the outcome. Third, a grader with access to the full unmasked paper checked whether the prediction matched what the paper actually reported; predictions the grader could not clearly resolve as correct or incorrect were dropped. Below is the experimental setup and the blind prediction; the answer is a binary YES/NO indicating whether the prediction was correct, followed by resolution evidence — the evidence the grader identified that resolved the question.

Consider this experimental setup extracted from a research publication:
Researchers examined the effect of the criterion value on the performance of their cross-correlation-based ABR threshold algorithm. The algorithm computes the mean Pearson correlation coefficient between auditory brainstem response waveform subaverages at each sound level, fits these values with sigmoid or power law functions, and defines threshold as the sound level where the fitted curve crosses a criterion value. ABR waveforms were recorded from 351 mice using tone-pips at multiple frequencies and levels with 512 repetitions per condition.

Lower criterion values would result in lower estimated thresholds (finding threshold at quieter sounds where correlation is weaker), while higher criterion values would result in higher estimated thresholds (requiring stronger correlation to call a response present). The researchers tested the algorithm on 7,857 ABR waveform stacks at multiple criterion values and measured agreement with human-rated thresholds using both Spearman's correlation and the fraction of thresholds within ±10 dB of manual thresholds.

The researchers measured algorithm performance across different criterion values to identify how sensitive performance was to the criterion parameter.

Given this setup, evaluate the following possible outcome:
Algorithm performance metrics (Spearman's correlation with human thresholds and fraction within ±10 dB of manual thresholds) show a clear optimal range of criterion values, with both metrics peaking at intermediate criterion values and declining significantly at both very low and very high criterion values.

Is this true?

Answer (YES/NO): NO